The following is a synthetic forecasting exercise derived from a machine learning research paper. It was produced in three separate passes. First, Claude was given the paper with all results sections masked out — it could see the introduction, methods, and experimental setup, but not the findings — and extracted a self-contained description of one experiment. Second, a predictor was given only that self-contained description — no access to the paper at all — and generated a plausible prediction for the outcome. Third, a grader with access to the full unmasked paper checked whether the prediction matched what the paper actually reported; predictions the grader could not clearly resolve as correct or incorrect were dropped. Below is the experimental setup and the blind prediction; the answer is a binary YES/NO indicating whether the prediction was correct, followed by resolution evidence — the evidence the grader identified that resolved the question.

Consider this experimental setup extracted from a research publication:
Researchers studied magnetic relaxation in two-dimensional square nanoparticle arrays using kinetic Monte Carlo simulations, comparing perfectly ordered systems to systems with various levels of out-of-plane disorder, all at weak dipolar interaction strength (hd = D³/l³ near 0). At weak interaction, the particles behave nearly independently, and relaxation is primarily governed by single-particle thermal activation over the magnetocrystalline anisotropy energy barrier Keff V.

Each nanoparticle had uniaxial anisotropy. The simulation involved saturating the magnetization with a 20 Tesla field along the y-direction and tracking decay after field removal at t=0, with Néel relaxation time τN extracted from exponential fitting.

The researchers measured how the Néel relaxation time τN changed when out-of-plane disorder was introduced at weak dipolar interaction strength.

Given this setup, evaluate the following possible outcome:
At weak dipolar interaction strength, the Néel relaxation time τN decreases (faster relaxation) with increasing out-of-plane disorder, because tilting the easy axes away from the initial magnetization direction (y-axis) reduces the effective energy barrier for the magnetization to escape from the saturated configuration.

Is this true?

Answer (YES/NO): NO